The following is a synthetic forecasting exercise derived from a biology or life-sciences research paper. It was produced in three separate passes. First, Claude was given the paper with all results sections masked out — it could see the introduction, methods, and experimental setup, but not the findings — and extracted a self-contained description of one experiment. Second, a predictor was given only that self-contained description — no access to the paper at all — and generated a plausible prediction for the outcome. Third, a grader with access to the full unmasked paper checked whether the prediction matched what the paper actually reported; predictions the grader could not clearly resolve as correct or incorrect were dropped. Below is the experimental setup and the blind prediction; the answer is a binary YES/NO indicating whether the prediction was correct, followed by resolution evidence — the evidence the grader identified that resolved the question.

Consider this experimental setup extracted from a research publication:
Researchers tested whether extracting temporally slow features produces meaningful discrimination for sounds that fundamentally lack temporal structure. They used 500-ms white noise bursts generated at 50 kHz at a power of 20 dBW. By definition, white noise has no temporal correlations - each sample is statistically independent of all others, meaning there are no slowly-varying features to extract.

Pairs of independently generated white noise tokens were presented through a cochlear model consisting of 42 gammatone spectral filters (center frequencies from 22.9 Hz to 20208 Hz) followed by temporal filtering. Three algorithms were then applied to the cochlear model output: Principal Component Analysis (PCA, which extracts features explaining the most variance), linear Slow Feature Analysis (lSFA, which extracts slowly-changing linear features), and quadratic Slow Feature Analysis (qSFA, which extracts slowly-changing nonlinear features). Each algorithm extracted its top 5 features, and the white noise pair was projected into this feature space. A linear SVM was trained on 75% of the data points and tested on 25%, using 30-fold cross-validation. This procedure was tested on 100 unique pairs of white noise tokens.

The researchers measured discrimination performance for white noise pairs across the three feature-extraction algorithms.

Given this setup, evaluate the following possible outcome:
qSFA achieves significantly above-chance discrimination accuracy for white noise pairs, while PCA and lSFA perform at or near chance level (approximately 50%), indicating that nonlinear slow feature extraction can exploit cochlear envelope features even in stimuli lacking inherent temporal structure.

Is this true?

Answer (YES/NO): NO